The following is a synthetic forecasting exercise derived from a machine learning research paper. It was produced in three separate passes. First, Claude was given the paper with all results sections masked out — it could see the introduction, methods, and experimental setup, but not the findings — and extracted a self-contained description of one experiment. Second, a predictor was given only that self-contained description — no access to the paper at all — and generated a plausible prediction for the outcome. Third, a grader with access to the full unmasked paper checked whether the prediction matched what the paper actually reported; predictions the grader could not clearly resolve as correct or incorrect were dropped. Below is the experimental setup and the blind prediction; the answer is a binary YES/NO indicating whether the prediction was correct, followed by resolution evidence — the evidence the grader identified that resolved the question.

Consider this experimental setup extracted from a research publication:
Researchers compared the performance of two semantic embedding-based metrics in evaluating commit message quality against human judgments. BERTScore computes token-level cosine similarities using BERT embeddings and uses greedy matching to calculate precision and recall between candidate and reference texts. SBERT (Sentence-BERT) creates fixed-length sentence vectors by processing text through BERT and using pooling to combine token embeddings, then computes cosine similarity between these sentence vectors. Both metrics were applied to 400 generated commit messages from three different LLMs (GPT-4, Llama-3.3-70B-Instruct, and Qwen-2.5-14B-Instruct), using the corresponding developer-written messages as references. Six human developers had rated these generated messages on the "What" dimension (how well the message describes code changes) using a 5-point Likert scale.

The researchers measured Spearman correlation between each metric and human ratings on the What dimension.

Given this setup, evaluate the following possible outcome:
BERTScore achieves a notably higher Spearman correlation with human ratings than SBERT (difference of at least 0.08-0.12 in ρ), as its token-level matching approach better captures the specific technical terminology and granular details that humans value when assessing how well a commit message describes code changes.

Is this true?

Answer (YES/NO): NO